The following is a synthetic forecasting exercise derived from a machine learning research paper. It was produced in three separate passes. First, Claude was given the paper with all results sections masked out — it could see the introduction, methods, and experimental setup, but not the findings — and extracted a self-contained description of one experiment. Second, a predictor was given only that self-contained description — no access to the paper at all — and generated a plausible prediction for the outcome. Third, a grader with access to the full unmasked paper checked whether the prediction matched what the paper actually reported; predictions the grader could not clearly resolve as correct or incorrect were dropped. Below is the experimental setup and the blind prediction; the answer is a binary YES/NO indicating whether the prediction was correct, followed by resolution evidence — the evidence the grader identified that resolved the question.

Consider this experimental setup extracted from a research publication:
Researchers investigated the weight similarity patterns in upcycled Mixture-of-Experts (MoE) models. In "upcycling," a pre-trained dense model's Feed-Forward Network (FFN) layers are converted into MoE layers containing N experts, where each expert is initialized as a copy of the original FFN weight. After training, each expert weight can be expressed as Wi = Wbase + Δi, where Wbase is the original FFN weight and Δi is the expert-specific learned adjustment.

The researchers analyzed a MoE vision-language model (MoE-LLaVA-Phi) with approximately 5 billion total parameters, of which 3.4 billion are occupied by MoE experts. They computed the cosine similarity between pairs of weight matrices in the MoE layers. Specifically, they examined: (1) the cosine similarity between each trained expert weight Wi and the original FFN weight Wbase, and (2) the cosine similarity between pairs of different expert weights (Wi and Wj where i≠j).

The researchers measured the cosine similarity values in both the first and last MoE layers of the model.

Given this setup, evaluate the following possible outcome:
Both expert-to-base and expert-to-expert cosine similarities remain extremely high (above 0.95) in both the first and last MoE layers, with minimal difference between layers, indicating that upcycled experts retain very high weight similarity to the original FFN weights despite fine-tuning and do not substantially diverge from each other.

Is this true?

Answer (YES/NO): YES